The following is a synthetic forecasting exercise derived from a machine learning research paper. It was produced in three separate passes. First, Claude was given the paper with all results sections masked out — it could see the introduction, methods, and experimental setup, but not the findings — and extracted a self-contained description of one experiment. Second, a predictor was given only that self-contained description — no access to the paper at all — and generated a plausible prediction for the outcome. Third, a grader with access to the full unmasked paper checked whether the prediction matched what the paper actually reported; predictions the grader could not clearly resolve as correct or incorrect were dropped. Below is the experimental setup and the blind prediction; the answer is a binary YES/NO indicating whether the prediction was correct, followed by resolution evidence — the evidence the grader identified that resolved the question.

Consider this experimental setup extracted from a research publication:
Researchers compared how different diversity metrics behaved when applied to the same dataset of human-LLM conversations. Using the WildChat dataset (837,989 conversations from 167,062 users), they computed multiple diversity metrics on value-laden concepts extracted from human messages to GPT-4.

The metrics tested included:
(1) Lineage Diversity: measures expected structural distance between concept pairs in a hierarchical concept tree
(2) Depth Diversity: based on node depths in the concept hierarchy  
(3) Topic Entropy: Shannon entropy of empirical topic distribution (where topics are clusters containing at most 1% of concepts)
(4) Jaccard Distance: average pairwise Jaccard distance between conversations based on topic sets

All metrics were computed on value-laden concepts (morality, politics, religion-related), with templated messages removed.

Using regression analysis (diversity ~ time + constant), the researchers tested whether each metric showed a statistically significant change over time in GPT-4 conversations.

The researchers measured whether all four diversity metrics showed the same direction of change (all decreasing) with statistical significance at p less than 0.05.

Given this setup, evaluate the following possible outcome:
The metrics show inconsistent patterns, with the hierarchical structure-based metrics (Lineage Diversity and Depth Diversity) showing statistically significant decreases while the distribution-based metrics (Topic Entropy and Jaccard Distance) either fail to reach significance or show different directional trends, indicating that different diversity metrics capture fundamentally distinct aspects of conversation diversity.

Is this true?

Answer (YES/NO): NO